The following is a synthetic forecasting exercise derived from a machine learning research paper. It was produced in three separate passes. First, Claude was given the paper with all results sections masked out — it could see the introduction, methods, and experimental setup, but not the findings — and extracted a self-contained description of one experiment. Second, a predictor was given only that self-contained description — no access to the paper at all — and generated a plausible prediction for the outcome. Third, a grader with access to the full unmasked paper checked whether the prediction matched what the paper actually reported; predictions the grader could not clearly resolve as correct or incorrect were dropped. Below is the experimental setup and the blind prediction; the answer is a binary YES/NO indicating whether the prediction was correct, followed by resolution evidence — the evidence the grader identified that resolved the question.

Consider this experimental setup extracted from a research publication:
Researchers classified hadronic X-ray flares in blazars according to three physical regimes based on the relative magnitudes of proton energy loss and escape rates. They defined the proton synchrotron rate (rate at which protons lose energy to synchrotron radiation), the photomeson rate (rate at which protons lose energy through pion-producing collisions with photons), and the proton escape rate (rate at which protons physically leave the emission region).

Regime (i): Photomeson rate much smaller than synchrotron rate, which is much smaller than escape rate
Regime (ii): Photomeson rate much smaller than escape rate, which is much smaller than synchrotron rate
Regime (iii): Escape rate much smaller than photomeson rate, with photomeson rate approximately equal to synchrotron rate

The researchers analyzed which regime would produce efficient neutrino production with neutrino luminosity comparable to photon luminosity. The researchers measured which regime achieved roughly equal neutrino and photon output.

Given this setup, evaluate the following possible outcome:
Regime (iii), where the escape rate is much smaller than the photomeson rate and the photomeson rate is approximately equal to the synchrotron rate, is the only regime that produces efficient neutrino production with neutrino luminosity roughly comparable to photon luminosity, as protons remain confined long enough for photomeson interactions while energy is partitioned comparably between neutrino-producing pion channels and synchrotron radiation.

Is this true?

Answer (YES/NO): YES